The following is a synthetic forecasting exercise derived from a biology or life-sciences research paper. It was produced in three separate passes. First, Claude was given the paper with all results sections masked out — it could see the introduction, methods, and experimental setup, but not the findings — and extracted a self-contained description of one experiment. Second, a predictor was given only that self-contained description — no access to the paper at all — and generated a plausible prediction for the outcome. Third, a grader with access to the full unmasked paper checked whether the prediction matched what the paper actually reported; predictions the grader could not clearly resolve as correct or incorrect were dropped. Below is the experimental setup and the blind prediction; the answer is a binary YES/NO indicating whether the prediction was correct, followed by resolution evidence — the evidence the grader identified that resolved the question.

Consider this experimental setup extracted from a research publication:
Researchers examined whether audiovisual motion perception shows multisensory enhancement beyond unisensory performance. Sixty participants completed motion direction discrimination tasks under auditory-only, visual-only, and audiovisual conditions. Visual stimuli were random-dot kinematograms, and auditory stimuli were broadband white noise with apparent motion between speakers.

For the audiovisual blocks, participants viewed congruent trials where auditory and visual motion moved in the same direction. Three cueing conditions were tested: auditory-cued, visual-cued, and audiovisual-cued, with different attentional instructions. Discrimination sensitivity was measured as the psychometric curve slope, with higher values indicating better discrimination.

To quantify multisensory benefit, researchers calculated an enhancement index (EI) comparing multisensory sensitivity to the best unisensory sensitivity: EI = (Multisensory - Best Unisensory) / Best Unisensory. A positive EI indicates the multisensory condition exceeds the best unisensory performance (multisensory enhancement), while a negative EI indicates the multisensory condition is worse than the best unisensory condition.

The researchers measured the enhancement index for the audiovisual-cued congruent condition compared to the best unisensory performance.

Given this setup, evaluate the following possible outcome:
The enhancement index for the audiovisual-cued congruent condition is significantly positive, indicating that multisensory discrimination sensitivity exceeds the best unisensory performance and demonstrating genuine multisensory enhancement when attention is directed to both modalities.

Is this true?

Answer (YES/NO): YES